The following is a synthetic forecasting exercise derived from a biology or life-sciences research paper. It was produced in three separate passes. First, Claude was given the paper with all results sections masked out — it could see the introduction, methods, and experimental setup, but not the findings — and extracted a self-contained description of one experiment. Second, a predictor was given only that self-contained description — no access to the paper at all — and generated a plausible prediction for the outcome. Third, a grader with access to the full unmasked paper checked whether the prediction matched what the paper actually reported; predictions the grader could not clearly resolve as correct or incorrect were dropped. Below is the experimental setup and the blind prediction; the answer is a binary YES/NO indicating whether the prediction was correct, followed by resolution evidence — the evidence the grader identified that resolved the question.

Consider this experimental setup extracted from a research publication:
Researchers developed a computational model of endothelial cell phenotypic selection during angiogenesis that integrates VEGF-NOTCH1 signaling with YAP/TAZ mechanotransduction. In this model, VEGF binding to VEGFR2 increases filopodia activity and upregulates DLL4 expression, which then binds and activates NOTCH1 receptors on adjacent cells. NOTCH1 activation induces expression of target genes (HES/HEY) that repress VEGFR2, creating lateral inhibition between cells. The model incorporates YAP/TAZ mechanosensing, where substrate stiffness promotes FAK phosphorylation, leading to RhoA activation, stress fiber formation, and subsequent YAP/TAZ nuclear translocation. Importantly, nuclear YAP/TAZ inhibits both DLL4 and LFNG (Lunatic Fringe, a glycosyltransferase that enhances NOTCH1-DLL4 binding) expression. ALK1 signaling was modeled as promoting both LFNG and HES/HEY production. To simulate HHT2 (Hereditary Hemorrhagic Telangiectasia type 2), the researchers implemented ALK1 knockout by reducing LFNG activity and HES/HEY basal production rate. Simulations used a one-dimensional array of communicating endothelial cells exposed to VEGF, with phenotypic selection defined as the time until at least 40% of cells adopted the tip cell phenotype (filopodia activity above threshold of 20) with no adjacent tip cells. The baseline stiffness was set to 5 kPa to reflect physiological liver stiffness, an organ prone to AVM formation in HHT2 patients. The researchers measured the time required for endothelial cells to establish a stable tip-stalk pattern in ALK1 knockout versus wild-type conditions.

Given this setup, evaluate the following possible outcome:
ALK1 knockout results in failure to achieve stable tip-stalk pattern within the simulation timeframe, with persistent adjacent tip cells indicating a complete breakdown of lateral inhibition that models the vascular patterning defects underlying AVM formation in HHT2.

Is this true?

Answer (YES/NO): NO